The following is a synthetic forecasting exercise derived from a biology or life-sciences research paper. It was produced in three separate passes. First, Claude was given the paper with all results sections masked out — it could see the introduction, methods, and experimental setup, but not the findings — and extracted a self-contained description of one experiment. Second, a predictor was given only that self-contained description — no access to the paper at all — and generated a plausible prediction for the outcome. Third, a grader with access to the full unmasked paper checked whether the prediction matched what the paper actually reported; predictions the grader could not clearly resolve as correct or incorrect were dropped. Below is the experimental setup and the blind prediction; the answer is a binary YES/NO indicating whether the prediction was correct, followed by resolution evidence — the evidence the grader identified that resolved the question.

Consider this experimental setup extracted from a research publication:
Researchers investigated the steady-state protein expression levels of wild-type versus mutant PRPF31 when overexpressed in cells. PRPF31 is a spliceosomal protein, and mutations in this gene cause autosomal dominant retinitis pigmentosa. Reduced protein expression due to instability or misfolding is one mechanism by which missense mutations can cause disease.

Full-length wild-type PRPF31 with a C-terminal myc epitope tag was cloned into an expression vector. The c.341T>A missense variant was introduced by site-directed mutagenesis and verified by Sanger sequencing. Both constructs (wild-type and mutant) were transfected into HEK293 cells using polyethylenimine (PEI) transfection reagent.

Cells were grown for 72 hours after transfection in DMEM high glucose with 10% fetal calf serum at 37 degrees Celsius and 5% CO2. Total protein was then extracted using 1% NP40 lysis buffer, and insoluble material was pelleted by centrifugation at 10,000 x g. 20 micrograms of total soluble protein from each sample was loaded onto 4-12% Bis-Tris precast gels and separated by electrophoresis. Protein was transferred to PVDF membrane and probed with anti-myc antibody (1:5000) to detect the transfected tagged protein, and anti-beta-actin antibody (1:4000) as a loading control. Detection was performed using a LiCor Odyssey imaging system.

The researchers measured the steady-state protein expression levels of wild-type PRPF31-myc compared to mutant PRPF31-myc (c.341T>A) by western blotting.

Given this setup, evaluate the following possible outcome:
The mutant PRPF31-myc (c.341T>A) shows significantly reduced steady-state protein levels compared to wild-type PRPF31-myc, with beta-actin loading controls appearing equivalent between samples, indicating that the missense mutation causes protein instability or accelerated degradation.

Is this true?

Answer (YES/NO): NO